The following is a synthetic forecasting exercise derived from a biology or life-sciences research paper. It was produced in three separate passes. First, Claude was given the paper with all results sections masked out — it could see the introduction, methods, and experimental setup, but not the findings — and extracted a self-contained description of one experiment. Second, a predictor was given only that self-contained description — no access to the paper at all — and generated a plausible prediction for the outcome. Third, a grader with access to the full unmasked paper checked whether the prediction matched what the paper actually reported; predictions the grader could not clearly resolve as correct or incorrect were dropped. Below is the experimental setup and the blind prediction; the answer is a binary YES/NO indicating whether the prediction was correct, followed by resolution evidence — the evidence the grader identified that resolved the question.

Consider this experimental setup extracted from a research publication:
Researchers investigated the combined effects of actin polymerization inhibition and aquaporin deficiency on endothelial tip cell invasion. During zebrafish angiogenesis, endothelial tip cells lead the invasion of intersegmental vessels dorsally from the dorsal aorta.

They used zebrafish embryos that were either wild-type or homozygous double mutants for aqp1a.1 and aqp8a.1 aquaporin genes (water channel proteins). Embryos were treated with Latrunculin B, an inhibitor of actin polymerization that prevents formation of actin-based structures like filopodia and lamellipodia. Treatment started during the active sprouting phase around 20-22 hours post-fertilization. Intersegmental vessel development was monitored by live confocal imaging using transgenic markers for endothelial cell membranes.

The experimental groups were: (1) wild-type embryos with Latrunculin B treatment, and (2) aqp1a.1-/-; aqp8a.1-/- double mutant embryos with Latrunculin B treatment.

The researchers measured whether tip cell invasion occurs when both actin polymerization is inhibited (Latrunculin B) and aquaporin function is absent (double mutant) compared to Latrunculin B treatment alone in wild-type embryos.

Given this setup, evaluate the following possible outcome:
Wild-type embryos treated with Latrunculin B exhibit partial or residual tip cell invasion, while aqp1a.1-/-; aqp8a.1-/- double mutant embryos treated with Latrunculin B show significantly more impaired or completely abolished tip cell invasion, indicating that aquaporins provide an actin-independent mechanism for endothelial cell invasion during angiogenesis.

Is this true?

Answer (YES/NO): YES